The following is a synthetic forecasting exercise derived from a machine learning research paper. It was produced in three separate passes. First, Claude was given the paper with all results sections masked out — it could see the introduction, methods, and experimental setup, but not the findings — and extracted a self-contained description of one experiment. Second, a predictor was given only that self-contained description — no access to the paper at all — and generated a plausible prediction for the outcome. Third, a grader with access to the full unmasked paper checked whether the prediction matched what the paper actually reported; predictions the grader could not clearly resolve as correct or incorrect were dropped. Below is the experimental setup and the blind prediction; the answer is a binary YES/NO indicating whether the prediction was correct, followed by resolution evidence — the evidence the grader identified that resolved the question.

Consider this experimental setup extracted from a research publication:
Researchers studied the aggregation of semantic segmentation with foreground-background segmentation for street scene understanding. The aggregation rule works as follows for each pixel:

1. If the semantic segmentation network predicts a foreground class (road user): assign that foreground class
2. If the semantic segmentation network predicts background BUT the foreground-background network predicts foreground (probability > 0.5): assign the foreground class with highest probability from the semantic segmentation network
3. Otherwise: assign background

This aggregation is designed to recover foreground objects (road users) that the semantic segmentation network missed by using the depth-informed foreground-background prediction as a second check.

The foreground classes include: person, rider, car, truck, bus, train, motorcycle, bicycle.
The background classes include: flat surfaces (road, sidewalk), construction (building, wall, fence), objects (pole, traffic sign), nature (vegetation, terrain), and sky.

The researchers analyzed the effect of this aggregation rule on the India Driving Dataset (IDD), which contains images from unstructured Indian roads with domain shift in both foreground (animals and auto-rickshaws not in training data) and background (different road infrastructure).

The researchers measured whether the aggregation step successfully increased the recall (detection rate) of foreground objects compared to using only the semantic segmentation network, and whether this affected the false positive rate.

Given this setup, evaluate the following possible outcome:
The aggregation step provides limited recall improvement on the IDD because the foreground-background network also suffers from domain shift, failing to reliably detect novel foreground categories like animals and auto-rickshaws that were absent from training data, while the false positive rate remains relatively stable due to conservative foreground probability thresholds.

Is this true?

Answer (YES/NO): NO